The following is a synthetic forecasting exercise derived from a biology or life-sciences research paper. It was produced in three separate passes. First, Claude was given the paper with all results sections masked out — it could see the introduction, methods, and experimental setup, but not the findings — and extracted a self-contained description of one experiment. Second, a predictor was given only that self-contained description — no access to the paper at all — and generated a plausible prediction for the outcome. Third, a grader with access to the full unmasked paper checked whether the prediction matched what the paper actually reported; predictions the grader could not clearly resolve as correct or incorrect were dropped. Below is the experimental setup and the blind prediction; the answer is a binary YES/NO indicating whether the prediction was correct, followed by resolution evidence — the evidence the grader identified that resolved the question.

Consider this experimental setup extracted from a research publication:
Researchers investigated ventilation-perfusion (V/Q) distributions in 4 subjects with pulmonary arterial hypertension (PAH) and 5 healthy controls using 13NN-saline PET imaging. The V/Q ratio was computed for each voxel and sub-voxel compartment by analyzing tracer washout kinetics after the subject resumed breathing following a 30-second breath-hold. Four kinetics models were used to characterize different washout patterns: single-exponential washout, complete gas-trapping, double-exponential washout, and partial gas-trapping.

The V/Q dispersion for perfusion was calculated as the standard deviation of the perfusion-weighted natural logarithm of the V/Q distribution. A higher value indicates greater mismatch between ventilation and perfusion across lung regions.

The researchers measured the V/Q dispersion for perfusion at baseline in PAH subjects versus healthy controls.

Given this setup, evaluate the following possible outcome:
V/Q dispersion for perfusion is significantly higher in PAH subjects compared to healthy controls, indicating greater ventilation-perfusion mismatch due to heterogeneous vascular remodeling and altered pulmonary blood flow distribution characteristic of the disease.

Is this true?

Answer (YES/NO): NO